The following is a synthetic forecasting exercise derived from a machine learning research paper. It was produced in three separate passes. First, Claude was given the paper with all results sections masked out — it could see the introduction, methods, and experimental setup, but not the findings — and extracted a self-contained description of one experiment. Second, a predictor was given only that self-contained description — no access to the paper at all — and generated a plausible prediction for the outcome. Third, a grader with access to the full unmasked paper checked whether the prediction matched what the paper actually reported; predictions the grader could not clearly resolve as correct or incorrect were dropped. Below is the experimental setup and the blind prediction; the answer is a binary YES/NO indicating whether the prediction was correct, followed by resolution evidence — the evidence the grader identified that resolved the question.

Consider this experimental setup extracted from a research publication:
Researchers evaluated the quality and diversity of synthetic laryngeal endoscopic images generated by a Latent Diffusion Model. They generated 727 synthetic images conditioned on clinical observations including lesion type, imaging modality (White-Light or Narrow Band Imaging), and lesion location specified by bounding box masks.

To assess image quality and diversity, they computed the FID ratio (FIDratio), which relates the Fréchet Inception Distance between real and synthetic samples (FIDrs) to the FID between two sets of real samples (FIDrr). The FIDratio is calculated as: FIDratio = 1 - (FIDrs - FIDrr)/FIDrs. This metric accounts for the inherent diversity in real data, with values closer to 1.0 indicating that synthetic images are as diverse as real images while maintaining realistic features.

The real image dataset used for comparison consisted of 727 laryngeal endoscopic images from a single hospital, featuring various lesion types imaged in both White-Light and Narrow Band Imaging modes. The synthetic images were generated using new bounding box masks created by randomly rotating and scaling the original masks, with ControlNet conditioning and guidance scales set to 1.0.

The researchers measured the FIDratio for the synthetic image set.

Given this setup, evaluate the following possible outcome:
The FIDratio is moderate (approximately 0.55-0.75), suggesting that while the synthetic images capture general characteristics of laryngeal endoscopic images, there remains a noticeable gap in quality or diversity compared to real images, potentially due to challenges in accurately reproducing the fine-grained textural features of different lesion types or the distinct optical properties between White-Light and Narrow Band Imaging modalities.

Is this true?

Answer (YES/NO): NO